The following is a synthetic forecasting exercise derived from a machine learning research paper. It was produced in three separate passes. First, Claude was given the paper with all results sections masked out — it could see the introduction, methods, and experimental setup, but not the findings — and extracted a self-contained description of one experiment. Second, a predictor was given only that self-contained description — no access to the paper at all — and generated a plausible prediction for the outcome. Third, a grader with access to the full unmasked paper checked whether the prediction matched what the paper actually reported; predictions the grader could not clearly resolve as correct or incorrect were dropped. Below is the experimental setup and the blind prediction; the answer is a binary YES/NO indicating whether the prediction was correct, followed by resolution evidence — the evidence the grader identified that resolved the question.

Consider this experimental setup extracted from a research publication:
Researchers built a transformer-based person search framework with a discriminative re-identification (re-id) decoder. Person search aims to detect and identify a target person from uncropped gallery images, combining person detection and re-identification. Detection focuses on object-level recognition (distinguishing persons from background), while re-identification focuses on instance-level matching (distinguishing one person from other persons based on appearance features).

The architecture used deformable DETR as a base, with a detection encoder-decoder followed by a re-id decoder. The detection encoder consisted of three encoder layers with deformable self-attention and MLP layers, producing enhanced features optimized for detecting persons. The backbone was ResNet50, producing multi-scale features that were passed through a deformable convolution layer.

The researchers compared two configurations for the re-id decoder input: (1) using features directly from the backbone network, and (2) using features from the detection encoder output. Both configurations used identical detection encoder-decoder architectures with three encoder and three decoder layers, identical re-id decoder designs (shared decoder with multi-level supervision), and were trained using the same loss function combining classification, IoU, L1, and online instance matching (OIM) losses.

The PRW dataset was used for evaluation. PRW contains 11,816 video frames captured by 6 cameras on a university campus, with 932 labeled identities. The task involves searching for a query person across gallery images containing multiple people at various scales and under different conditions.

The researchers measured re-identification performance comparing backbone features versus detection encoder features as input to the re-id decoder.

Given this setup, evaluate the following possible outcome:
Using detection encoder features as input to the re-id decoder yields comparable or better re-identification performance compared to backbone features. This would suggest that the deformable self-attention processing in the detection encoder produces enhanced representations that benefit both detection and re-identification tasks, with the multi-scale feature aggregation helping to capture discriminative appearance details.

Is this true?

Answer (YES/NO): NO